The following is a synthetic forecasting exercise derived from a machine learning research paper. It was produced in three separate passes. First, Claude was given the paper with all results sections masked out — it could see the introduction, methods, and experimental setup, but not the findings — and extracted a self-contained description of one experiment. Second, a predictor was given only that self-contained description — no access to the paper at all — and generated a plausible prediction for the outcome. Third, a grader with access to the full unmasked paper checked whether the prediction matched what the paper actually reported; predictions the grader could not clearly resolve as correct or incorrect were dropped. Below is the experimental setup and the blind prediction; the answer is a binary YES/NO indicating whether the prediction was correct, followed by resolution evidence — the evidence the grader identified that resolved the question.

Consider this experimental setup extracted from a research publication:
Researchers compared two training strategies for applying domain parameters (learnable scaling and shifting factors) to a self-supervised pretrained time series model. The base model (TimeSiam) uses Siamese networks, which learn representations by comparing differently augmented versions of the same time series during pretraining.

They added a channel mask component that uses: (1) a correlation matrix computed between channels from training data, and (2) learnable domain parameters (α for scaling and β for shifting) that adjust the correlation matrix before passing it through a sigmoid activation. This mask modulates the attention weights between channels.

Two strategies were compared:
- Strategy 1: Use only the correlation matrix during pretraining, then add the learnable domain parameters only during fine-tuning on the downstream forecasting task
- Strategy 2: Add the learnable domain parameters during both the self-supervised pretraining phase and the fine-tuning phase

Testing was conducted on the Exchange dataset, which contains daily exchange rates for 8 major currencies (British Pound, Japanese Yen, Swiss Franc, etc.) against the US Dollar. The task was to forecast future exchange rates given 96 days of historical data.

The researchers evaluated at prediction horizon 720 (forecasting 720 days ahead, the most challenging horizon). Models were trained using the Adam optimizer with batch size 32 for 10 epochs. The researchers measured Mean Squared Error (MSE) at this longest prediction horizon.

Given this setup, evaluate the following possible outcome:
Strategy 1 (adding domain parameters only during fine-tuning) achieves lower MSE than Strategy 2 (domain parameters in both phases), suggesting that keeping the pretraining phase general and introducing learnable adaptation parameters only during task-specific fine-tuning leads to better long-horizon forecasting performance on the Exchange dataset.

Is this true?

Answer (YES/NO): NO